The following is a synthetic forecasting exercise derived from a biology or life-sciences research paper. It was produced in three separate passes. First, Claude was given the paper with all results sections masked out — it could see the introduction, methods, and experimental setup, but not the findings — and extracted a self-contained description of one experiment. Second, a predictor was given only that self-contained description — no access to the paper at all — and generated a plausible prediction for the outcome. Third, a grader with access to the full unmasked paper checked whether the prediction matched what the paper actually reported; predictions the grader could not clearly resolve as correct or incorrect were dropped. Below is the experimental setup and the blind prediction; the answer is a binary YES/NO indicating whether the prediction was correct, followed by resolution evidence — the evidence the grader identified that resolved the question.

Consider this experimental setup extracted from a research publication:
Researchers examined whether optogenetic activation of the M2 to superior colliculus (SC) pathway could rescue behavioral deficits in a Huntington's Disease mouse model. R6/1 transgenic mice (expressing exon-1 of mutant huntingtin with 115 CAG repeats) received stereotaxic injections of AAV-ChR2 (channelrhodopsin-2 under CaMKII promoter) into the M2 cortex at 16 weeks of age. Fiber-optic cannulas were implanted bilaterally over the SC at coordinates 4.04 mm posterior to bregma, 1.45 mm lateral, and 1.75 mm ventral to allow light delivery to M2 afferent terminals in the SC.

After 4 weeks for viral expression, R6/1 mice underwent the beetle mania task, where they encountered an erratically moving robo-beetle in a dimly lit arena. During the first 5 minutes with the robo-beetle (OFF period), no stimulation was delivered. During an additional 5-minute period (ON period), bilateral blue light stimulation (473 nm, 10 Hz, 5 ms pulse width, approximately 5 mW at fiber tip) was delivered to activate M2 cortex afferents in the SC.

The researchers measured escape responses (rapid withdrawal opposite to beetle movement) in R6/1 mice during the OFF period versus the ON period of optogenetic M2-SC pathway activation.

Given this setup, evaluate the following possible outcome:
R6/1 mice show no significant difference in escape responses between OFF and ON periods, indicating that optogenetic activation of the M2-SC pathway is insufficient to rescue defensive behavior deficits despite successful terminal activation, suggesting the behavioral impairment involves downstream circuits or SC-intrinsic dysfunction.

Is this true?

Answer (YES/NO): NO